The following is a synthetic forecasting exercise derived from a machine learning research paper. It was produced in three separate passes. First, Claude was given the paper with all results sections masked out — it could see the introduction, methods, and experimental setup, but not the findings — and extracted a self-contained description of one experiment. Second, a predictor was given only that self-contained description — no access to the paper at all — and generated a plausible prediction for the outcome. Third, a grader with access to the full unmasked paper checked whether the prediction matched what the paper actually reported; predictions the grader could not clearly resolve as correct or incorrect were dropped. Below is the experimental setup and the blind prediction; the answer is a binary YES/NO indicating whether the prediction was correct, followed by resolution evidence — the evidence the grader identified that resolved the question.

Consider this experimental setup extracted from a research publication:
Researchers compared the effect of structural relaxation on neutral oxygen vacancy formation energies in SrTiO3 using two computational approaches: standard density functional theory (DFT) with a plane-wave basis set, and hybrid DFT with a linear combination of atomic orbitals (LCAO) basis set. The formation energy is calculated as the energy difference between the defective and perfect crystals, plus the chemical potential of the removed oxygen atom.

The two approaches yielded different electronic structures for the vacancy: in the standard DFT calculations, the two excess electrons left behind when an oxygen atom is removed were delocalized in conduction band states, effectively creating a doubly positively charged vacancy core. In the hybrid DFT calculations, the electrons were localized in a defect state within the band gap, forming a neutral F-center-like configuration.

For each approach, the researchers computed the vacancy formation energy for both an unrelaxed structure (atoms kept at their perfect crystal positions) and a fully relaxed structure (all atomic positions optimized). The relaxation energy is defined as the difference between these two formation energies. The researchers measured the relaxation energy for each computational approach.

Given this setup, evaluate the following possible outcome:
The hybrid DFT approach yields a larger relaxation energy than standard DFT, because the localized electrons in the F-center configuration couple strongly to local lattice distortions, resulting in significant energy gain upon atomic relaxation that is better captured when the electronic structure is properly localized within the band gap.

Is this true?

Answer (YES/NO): NO